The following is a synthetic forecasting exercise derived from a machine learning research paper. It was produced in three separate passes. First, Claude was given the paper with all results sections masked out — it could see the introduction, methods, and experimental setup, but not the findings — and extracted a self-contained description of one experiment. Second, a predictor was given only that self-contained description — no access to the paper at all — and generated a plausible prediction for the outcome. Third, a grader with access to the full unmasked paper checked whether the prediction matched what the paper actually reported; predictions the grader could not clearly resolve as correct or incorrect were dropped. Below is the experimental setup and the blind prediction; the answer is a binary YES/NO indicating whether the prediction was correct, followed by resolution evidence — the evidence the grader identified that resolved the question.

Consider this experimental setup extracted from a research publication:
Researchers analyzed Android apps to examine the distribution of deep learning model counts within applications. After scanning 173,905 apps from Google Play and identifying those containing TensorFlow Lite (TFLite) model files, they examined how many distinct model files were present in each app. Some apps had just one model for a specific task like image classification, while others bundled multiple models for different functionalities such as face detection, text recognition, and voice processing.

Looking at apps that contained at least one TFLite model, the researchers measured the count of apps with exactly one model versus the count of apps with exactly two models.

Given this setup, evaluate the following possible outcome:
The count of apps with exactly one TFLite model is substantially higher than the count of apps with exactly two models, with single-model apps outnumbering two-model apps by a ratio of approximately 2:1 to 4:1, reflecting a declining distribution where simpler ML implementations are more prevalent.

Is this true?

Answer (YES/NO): NO